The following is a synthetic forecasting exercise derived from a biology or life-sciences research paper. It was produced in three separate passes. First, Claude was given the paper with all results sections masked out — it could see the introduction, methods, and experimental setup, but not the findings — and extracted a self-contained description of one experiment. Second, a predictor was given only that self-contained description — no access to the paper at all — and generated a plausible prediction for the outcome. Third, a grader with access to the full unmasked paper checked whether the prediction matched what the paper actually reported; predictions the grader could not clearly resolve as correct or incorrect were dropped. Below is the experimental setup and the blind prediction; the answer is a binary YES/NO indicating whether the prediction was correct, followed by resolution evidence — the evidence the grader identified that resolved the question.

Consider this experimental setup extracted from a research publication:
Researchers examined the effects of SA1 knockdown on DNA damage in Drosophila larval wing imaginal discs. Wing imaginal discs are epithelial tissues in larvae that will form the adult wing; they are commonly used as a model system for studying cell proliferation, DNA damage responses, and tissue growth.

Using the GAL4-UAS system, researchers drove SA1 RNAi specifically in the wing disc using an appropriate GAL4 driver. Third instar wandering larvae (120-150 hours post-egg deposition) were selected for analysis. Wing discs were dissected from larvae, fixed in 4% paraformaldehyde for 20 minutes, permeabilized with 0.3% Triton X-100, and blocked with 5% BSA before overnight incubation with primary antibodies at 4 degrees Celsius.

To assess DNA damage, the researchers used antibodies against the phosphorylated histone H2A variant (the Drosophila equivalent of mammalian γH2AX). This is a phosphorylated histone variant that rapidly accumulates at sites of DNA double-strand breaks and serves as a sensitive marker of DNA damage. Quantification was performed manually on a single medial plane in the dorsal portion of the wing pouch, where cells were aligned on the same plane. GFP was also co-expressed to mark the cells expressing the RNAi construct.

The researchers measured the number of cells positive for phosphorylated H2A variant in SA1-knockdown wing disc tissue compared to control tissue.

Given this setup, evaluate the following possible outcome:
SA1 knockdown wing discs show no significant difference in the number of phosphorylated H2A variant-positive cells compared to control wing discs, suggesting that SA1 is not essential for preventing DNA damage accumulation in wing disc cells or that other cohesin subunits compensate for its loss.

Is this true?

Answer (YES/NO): NO